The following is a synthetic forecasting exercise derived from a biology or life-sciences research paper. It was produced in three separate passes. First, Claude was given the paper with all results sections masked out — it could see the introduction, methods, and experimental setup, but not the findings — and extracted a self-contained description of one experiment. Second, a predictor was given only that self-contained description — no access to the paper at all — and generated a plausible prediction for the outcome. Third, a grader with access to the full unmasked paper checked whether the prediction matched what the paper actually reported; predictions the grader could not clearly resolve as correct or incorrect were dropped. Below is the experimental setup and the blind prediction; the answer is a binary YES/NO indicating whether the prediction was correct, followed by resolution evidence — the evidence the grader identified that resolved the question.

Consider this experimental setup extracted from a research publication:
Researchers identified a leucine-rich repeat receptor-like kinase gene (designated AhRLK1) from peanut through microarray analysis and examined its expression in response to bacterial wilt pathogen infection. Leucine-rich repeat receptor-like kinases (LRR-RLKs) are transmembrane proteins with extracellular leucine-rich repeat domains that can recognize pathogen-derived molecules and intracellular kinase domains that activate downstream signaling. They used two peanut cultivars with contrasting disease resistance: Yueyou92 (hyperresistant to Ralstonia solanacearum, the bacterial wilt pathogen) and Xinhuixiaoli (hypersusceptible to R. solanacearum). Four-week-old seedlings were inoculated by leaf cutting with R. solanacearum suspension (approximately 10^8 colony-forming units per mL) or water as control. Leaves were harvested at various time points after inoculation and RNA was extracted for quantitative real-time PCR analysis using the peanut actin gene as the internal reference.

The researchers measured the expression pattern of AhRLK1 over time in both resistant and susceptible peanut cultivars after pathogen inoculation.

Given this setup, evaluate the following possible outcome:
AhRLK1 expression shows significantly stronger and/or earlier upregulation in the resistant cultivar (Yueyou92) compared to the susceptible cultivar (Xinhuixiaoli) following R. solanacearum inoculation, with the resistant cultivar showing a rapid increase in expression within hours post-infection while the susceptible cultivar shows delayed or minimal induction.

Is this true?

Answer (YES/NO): NO